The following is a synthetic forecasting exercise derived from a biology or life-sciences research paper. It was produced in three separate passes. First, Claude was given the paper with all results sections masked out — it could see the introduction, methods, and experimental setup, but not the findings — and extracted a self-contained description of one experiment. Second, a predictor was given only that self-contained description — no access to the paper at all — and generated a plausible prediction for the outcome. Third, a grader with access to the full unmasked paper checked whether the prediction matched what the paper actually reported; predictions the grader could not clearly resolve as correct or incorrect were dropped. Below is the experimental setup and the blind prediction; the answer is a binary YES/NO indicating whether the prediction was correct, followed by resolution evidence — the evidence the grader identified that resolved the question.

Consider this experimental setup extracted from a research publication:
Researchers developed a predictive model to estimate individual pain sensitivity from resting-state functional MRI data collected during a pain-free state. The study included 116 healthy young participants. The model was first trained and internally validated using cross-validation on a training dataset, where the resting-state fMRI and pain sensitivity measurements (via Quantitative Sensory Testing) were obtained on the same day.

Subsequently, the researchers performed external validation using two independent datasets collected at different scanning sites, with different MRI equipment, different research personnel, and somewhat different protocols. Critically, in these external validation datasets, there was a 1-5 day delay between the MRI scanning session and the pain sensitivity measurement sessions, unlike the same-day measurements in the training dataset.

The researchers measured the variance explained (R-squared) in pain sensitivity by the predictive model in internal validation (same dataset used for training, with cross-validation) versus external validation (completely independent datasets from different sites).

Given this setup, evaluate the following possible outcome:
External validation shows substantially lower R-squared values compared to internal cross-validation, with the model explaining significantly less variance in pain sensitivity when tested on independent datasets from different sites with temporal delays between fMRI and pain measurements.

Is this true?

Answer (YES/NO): YES